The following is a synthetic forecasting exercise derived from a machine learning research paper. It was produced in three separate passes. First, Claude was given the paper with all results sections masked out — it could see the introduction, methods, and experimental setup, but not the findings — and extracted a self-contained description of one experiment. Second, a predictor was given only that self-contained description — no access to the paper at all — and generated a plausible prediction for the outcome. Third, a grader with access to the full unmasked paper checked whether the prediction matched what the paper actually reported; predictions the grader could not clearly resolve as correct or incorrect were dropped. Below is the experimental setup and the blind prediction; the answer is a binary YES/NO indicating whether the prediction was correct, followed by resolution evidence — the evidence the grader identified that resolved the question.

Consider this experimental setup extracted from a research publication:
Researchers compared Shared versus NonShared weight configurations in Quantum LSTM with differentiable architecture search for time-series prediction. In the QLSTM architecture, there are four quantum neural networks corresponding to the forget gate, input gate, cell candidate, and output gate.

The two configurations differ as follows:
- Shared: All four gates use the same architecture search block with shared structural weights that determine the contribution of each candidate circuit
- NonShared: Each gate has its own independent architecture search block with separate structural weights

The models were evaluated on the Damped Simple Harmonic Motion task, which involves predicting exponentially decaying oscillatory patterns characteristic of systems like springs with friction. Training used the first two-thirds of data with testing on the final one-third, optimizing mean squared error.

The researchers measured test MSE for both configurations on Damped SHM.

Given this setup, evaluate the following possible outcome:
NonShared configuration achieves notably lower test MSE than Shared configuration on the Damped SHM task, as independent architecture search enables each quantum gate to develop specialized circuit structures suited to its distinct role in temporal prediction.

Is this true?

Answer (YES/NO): YES